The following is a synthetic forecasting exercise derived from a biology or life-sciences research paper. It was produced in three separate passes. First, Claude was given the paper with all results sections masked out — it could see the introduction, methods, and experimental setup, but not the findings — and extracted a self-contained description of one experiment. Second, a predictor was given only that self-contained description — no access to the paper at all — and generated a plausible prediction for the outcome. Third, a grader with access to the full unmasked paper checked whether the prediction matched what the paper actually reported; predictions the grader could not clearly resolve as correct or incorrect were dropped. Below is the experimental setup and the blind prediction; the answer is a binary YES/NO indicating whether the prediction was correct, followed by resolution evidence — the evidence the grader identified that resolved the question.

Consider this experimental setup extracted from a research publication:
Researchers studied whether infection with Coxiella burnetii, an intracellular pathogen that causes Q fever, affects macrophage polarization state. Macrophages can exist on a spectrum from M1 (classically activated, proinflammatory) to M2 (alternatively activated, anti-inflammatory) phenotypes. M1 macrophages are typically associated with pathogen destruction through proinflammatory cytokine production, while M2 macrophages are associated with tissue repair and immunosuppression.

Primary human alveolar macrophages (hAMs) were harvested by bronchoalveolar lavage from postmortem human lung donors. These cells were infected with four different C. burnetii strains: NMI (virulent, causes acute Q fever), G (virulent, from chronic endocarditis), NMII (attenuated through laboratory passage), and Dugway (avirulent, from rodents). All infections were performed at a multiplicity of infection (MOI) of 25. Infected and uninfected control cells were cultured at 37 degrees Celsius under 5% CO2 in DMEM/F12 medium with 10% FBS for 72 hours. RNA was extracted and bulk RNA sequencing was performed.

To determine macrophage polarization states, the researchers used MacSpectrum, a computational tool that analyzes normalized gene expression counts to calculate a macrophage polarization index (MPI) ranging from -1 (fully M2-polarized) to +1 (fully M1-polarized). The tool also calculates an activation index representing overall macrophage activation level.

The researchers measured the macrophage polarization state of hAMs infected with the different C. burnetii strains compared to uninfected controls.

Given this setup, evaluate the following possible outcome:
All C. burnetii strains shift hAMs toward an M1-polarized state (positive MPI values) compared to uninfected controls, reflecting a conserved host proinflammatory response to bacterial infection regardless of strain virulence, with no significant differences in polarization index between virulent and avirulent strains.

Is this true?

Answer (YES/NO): NO